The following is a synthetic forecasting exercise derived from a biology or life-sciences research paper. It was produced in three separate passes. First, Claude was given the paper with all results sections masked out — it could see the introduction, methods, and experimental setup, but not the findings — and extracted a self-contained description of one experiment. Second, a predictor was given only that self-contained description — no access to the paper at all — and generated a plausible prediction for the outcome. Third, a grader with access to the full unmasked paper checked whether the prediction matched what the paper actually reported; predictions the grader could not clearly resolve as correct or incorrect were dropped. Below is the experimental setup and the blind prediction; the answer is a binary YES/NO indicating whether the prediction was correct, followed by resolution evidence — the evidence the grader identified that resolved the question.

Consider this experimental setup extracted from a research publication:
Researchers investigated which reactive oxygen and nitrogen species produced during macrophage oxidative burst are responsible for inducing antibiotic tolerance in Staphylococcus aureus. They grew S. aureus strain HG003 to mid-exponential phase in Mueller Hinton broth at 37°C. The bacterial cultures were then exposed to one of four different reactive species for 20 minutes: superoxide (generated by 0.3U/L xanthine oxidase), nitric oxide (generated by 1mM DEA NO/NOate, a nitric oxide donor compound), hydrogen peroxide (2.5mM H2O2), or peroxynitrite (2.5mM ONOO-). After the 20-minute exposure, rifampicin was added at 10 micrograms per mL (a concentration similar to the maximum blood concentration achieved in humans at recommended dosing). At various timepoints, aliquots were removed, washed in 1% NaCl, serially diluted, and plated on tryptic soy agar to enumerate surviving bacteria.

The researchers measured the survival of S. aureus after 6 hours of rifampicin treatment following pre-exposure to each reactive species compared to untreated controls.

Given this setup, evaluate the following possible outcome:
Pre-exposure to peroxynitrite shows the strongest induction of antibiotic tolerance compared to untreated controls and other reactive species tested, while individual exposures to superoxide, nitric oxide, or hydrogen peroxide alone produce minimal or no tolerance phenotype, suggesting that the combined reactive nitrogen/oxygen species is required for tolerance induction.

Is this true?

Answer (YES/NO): YES